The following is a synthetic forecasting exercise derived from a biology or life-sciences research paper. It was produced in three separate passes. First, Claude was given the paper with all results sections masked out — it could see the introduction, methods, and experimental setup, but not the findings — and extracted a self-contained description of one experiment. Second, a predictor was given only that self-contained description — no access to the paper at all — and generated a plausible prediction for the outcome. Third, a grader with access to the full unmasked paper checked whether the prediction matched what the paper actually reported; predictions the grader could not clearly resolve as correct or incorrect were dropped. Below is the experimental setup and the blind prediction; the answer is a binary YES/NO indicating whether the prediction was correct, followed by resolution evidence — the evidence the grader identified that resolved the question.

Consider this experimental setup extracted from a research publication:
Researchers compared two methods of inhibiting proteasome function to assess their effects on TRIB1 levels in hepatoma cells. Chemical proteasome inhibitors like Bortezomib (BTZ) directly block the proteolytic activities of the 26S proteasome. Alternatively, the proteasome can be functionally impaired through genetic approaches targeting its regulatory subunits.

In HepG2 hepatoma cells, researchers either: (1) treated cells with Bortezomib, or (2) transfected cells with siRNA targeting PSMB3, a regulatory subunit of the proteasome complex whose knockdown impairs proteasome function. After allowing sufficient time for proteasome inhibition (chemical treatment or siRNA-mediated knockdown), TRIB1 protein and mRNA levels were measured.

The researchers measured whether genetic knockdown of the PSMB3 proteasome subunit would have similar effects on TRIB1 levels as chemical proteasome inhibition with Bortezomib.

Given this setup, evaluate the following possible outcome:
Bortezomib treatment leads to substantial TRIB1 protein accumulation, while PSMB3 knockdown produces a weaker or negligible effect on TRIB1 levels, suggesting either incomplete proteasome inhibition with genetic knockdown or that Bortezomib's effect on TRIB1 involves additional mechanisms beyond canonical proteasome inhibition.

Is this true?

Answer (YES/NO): YES